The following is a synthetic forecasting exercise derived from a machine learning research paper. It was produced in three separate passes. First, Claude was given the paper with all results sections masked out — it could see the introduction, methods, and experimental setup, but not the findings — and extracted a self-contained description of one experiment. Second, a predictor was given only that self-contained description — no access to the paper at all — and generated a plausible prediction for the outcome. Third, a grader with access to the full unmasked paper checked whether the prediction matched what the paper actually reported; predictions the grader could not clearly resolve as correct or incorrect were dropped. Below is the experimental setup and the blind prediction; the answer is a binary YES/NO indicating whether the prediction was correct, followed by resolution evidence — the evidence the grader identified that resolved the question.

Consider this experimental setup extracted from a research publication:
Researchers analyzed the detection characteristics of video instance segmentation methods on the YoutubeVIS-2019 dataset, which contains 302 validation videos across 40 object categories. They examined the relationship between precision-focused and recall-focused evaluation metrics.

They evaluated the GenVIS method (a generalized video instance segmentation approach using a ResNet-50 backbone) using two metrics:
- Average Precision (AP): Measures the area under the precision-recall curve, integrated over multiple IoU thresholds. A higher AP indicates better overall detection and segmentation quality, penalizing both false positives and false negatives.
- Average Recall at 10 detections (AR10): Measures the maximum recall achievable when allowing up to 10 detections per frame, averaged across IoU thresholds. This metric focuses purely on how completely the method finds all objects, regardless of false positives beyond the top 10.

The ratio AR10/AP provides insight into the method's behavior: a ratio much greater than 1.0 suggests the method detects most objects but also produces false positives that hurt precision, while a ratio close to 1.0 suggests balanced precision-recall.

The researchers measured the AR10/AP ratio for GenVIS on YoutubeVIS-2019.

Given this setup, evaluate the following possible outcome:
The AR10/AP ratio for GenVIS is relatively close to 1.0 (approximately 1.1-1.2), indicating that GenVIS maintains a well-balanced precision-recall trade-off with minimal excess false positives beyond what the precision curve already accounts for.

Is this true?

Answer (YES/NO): YES